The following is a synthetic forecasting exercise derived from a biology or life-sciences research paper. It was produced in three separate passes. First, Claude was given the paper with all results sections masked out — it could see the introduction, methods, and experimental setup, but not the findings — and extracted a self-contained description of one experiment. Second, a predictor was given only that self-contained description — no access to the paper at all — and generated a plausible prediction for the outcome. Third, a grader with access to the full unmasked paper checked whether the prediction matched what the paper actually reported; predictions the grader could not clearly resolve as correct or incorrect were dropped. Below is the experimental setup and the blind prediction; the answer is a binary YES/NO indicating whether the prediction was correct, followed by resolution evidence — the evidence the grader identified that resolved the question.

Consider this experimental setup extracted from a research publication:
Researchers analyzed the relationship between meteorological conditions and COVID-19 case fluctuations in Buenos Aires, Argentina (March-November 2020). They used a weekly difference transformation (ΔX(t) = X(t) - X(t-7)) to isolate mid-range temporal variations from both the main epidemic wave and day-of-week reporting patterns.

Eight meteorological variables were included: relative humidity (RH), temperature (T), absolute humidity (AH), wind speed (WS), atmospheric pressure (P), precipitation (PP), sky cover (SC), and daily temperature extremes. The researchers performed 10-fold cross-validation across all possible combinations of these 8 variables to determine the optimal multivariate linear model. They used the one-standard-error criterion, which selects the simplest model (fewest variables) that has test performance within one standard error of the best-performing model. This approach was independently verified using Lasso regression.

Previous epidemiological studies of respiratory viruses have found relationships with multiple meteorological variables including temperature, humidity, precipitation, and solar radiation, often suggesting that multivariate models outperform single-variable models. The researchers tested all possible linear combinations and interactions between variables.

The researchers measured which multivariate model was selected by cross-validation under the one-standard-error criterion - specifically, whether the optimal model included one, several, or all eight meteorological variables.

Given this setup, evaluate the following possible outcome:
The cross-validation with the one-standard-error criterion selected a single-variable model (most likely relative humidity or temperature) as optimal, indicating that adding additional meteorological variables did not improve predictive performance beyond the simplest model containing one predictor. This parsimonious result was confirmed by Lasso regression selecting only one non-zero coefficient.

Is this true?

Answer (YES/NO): YES